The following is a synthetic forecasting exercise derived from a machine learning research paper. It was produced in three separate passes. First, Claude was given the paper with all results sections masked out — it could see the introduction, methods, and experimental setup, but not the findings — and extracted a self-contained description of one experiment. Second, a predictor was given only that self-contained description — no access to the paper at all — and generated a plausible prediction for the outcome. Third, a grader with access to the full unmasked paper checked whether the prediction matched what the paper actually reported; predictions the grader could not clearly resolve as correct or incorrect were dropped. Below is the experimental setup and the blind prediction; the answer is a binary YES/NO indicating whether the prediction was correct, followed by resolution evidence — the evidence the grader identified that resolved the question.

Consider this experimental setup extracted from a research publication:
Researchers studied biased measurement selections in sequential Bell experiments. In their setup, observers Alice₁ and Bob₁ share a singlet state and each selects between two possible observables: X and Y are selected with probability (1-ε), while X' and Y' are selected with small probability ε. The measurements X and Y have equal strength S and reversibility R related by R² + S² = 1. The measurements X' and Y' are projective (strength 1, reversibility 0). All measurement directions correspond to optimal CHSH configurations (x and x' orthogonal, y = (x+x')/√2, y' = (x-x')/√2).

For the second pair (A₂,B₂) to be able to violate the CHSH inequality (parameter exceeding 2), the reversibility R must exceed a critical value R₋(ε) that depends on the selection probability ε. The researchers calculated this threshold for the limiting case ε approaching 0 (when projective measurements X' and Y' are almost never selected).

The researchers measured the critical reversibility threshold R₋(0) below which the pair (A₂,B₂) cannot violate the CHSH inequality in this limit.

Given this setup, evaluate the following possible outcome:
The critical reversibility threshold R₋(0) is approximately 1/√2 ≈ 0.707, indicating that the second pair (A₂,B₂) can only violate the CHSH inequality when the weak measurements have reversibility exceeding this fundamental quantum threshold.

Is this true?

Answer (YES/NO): NO